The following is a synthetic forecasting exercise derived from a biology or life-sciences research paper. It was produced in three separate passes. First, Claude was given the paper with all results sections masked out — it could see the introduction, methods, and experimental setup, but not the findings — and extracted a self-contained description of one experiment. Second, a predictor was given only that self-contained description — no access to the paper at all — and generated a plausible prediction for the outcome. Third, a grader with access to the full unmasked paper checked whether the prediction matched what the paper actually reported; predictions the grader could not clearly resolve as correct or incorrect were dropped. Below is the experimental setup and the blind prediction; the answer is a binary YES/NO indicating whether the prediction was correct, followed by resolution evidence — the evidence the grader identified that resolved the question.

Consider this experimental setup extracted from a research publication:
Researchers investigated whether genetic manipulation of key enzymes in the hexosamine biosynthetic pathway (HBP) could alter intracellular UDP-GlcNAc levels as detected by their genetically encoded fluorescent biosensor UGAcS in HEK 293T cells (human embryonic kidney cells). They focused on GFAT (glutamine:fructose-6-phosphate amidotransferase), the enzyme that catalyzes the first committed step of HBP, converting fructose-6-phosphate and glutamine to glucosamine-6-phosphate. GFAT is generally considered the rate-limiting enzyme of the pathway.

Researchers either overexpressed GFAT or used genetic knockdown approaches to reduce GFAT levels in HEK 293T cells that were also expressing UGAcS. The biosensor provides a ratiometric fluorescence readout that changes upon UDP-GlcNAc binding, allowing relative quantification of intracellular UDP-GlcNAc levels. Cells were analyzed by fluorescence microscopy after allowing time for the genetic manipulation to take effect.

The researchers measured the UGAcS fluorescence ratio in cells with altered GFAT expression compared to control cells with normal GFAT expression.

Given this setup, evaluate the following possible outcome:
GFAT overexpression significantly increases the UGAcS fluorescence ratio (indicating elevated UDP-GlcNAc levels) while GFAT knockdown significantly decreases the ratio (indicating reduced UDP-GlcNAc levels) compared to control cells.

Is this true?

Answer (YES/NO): YES